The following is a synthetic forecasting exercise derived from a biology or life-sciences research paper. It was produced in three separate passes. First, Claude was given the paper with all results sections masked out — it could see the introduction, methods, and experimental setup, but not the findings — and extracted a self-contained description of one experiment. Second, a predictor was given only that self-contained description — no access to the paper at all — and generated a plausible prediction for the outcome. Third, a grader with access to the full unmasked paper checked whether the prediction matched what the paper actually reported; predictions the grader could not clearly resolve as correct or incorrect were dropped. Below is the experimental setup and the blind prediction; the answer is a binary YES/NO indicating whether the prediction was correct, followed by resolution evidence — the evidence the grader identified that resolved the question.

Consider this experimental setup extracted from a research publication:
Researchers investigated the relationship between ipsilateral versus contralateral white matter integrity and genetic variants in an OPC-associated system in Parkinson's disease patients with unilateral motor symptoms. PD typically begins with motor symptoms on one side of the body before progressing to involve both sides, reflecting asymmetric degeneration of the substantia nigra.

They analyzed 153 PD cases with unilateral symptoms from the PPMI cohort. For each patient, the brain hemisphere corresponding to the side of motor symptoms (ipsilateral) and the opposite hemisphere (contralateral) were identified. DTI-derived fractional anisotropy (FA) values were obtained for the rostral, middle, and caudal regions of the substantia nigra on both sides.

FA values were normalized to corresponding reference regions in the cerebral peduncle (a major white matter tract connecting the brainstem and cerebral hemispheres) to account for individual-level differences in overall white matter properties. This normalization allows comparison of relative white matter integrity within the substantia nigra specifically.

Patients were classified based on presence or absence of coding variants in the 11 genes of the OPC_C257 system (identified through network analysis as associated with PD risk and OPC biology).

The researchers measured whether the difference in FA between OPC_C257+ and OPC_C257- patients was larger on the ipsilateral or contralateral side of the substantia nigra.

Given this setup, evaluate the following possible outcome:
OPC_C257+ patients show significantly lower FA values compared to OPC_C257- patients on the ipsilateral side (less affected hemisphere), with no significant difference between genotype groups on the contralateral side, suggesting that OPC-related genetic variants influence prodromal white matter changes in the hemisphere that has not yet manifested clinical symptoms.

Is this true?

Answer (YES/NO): NO